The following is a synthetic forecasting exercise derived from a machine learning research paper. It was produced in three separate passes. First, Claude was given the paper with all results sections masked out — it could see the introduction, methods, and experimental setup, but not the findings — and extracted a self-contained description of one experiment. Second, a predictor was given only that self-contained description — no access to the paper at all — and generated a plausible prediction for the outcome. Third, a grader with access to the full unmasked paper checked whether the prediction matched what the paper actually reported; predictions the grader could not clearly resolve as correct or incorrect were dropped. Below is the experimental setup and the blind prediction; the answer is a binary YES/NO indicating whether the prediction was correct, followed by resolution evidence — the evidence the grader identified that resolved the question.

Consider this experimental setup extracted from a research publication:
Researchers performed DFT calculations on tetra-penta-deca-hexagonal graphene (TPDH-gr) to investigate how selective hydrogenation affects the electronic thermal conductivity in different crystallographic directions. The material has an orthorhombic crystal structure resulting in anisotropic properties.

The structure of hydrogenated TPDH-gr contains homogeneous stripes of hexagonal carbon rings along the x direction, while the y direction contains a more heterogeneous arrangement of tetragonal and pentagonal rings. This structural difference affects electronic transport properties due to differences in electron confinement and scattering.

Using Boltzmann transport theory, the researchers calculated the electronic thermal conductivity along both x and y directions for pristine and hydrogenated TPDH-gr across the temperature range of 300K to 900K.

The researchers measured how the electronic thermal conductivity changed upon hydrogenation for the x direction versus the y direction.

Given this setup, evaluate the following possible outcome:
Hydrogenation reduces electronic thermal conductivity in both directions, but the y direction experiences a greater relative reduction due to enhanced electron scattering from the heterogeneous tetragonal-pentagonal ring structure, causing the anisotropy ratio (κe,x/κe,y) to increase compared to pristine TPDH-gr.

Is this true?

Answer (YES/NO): NO